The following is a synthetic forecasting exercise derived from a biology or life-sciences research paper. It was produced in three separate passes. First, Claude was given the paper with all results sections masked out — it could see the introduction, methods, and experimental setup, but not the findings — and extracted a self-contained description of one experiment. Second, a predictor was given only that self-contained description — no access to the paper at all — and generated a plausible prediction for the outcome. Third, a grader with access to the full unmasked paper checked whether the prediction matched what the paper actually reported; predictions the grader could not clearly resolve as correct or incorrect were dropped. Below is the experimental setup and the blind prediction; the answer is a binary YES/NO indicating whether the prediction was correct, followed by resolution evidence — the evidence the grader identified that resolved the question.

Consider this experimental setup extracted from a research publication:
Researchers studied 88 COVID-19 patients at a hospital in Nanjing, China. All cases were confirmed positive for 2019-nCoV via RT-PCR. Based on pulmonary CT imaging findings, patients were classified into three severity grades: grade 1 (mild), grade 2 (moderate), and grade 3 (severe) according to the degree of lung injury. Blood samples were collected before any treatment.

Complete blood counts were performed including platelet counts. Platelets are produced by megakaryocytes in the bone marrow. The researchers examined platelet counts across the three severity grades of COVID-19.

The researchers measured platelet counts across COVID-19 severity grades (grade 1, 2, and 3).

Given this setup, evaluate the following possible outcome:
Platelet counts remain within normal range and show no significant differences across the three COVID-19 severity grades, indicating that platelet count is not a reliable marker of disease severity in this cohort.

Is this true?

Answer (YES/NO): NO